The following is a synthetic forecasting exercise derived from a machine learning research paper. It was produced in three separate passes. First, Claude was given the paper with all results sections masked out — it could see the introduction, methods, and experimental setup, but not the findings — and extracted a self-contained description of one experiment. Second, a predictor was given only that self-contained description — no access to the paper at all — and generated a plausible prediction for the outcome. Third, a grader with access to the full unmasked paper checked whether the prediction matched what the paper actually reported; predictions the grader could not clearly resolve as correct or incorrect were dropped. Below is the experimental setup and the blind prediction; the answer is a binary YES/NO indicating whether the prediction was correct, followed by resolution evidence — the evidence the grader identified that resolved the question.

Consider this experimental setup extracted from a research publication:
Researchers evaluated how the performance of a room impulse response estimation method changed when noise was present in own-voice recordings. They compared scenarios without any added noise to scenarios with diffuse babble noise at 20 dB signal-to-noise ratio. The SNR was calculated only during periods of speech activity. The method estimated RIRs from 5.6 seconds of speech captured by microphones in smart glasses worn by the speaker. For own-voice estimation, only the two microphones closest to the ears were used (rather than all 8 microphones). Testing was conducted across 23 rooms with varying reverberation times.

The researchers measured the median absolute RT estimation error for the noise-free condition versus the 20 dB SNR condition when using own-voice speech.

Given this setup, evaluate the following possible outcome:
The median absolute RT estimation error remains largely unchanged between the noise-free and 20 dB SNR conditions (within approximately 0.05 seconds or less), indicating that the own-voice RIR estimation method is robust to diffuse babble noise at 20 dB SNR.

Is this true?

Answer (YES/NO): NO